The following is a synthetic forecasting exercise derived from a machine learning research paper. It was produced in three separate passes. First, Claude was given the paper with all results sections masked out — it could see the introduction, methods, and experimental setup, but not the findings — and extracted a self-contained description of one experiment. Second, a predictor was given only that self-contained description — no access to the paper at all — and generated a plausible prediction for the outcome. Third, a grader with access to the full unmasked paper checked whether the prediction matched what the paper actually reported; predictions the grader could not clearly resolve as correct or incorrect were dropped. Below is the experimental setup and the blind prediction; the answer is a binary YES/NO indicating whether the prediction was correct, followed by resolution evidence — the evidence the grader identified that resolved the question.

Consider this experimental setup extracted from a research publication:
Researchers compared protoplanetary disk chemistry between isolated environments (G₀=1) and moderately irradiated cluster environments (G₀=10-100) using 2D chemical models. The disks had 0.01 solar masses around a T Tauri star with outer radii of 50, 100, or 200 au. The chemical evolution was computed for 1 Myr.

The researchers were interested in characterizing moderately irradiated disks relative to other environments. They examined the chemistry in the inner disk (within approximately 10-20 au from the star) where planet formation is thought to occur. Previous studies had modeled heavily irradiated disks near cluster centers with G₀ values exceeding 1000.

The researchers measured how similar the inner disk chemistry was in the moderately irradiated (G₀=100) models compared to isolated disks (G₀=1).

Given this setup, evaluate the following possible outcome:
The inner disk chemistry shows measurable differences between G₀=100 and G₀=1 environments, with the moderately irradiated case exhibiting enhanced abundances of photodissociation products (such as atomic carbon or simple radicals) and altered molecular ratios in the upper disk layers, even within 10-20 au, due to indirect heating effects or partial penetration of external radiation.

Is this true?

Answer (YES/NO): NO